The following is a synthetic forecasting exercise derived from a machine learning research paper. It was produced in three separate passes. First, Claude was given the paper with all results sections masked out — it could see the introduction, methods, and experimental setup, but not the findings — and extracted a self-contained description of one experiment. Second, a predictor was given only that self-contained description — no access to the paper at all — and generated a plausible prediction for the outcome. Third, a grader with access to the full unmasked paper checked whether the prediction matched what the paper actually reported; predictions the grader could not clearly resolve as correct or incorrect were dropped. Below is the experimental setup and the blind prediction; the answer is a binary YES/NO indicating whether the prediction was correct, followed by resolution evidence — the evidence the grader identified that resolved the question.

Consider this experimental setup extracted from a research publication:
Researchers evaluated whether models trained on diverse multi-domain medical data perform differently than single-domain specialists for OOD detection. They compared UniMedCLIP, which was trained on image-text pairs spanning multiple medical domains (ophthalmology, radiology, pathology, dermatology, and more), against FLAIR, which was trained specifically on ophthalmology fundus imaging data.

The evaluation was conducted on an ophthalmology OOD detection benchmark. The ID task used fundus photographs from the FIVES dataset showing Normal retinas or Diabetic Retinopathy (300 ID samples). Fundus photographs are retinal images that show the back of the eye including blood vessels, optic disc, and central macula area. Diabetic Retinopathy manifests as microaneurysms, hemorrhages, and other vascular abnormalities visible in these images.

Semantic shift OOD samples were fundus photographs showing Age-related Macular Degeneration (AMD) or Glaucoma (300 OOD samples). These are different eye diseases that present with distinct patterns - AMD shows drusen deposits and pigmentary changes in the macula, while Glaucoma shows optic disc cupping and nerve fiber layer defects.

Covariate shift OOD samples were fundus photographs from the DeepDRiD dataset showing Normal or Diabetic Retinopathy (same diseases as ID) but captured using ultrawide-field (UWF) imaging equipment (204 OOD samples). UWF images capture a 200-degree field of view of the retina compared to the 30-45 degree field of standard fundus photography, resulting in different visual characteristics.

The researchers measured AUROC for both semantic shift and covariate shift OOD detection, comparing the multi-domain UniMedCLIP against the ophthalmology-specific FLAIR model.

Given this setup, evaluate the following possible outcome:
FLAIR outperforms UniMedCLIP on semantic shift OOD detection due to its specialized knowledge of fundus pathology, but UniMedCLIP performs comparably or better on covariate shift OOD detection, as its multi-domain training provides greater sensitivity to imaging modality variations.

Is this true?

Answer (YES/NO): NO